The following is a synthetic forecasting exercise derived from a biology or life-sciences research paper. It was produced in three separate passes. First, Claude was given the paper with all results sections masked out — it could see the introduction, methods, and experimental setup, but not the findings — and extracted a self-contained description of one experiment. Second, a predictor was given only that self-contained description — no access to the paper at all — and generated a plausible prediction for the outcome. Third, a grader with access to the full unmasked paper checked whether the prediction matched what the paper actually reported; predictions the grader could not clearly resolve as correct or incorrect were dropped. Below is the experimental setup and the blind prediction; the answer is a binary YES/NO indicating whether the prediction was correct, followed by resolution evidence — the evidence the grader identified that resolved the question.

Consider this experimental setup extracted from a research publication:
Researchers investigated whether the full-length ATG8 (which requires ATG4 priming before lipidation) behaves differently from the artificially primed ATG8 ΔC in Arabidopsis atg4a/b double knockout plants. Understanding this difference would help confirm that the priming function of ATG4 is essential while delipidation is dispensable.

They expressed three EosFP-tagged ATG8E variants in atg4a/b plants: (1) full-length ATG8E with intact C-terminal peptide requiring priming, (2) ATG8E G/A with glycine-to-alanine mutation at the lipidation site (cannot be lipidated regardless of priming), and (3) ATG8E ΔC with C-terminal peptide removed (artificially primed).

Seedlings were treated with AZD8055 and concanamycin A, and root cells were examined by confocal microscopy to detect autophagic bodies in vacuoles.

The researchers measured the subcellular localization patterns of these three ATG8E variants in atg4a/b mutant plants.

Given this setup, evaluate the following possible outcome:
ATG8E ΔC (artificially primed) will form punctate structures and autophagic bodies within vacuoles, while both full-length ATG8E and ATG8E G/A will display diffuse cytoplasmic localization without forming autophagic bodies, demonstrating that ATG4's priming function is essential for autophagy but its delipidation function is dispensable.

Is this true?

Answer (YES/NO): YES